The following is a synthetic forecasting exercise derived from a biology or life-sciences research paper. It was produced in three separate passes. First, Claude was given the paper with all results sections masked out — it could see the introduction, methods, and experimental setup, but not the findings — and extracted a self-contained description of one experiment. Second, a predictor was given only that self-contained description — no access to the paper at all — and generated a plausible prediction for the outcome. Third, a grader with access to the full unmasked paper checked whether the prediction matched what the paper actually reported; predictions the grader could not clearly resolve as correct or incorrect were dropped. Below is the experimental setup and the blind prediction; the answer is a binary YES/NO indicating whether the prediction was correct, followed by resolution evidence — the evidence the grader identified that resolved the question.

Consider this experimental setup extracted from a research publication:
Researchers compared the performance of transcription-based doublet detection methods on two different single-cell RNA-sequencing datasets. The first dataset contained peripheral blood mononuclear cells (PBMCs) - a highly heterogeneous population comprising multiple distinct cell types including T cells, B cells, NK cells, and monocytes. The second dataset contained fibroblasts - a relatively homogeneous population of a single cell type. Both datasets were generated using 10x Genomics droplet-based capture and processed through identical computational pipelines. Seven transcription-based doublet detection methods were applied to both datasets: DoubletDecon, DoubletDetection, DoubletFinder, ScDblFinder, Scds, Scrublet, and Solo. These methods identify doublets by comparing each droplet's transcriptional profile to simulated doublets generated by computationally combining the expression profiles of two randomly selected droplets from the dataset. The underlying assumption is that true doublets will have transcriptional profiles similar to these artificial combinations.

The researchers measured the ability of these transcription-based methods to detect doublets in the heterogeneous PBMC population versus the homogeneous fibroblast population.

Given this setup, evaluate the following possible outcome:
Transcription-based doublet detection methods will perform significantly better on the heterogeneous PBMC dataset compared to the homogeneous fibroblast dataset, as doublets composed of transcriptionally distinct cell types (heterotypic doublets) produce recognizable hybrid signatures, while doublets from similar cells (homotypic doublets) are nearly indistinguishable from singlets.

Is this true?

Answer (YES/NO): NO